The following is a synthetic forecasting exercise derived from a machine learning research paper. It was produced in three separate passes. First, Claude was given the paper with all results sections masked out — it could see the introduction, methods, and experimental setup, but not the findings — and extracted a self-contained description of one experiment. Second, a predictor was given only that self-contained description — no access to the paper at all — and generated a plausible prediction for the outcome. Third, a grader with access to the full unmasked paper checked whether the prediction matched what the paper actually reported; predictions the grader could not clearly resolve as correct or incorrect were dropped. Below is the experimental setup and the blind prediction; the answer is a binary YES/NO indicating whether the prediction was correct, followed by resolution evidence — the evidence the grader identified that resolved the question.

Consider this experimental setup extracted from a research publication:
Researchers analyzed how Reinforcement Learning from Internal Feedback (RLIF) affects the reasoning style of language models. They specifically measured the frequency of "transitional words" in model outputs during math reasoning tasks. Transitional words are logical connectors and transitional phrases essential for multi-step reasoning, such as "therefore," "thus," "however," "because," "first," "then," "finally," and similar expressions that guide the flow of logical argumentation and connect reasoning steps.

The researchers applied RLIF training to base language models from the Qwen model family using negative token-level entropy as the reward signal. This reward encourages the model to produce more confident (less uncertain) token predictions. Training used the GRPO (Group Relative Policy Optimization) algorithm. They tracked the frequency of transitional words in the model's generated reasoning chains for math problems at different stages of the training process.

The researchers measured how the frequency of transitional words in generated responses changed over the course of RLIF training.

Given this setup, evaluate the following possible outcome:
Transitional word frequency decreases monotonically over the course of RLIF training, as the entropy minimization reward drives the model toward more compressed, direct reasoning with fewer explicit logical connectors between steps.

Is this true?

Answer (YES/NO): NO